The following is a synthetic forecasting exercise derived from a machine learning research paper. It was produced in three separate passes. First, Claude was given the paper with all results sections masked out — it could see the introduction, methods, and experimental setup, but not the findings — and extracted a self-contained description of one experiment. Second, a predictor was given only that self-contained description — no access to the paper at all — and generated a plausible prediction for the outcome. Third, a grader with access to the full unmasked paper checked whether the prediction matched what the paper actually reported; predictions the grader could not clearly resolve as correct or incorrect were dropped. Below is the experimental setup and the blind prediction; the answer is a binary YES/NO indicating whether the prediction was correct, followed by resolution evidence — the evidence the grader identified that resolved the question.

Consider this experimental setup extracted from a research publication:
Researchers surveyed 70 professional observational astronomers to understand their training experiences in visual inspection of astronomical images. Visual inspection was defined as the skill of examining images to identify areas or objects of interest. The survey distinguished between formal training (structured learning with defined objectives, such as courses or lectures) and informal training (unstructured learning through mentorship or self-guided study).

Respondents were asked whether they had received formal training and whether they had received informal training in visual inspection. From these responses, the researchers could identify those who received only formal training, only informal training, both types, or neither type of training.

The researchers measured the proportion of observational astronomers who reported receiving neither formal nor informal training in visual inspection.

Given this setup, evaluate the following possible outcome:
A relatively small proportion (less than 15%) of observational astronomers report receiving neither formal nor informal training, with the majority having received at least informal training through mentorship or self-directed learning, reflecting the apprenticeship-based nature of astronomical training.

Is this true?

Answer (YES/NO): NO